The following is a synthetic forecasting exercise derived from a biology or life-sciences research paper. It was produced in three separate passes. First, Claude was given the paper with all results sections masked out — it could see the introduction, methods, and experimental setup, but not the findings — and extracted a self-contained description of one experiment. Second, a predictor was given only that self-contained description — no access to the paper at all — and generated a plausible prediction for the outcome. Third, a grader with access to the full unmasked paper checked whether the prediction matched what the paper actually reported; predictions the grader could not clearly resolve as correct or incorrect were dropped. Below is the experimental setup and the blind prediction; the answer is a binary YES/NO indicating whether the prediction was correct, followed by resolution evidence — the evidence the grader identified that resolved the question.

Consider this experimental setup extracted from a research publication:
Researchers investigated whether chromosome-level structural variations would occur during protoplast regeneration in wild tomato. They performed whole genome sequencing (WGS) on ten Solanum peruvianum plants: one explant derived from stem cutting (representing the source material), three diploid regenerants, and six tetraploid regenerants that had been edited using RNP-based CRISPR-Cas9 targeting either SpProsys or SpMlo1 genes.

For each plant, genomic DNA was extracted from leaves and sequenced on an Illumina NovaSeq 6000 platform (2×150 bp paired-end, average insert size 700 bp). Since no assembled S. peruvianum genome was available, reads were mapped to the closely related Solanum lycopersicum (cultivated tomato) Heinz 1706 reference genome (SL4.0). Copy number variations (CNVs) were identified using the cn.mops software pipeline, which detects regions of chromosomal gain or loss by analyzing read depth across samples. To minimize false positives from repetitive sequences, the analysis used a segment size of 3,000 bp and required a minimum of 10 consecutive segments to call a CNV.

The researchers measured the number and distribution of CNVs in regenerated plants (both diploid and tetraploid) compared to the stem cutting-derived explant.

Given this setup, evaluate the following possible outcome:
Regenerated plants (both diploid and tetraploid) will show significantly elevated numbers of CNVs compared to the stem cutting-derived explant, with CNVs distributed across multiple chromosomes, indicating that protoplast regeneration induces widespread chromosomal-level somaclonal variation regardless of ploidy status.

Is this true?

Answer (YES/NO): NO